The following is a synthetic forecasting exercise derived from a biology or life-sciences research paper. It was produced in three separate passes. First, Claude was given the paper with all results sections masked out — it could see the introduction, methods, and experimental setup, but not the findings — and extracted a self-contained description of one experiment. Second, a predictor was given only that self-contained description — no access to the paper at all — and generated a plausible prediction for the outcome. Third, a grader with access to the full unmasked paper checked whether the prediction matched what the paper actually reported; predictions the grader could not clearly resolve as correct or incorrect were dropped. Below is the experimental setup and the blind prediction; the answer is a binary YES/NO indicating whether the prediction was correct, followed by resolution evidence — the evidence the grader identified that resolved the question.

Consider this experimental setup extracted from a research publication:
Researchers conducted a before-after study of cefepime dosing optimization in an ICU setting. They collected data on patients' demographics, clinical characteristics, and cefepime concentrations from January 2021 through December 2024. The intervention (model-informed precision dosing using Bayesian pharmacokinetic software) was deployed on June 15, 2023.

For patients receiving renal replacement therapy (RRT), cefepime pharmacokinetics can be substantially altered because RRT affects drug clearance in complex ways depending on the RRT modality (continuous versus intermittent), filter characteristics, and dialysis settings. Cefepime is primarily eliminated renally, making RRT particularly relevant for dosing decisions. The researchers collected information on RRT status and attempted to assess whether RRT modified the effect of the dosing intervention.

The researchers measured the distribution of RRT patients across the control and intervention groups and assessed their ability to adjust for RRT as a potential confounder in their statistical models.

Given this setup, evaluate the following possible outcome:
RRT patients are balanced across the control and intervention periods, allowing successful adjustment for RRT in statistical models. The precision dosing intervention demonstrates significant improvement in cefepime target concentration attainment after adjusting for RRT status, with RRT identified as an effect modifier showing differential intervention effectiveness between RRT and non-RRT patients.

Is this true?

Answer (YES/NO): NO